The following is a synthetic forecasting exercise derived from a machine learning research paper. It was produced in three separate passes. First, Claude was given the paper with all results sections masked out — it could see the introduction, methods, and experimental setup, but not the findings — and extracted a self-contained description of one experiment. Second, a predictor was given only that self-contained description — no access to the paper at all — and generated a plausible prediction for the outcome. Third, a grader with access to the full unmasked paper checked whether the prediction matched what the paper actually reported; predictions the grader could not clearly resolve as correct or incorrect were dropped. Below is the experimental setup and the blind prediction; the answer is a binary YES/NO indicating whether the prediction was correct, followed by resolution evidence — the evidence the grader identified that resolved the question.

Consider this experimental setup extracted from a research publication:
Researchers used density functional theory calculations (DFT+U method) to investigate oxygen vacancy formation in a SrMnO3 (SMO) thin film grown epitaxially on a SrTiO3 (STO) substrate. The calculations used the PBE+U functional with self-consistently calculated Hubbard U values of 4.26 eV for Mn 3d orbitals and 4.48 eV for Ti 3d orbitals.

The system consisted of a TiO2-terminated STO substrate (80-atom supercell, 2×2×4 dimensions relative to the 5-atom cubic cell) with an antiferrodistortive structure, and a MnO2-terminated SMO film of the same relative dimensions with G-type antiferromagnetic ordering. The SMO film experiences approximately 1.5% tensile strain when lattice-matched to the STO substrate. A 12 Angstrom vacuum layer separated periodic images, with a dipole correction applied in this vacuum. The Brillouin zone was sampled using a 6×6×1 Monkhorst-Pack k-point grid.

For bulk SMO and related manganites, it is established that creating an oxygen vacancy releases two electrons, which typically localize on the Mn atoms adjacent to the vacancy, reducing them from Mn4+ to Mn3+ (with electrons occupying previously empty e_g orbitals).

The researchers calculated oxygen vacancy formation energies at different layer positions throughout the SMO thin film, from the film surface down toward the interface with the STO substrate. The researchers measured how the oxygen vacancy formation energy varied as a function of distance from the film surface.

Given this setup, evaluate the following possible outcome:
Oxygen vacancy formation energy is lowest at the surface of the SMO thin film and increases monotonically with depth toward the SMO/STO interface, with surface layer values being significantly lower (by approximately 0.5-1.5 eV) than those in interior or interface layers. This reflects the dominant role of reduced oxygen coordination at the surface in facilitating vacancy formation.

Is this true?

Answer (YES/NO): YES